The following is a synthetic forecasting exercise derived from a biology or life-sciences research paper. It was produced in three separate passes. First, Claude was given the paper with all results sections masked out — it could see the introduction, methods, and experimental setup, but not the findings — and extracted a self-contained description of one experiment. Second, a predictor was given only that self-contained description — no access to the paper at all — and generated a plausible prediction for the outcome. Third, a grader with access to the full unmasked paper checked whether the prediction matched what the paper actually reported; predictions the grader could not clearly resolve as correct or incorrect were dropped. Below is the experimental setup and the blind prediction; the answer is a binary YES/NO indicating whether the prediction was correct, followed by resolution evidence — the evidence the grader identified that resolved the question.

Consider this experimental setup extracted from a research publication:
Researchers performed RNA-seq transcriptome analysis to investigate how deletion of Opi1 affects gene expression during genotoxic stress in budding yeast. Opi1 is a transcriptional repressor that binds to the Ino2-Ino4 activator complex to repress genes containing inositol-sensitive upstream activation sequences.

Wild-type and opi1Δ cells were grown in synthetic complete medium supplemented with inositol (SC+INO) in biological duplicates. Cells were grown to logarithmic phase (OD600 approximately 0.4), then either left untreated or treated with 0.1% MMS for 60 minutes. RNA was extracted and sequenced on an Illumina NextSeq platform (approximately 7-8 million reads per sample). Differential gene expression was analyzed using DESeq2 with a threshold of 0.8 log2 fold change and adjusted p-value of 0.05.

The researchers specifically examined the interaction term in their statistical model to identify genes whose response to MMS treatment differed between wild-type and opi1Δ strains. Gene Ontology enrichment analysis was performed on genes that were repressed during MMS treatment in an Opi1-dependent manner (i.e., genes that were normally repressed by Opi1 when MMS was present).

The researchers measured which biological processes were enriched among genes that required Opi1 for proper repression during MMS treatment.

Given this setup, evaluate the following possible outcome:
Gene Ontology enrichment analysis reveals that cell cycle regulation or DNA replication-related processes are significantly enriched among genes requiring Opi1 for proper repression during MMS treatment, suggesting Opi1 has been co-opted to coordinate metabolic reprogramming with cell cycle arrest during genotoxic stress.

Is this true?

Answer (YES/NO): NO